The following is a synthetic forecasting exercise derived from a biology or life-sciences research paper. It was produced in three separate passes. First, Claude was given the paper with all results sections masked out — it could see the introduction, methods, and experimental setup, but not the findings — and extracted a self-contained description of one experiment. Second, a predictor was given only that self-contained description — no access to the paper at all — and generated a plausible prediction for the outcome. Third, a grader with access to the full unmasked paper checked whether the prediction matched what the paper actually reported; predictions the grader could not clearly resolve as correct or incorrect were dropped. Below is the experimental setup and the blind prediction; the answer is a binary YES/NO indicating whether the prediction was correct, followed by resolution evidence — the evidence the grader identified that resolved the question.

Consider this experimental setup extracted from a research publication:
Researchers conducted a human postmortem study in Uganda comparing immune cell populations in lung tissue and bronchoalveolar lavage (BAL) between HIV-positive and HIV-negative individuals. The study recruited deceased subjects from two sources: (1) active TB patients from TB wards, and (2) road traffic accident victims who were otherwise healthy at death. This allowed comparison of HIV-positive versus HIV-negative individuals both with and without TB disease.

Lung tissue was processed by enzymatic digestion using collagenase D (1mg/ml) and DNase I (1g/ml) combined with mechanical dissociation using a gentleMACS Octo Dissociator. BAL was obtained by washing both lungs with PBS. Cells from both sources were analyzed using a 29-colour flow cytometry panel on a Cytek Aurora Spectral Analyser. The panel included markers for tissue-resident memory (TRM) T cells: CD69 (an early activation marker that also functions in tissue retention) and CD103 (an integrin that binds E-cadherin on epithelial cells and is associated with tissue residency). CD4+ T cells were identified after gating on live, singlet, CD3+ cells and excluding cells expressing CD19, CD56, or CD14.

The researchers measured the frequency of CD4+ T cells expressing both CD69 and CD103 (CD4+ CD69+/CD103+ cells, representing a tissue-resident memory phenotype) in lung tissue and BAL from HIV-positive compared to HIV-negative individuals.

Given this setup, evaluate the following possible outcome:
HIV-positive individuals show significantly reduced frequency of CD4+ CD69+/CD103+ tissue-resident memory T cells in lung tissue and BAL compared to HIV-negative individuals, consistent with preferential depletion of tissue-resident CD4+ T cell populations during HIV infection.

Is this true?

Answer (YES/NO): YES